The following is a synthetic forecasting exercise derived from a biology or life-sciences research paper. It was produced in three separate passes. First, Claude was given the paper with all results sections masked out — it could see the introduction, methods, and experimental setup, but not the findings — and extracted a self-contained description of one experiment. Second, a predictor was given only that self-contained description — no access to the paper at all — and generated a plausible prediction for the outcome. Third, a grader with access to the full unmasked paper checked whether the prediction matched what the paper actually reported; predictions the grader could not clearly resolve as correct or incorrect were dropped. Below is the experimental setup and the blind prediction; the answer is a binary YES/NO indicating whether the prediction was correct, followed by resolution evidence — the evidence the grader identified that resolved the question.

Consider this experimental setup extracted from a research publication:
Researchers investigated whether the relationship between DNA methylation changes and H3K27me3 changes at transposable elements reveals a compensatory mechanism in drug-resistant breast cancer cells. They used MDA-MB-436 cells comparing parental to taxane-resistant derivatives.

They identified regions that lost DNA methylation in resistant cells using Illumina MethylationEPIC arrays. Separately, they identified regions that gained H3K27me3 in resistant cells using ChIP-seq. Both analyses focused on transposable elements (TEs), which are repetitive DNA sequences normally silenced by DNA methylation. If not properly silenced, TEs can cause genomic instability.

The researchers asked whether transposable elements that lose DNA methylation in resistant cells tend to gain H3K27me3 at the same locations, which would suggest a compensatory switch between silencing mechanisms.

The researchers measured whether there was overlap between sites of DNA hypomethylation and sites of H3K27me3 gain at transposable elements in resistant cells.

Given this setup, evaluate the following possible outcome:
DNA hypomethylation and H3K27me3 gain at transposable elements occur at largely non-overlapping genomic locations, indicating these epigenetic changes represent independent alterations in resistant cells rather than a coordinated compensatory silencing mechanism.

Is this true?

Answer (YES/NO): NO